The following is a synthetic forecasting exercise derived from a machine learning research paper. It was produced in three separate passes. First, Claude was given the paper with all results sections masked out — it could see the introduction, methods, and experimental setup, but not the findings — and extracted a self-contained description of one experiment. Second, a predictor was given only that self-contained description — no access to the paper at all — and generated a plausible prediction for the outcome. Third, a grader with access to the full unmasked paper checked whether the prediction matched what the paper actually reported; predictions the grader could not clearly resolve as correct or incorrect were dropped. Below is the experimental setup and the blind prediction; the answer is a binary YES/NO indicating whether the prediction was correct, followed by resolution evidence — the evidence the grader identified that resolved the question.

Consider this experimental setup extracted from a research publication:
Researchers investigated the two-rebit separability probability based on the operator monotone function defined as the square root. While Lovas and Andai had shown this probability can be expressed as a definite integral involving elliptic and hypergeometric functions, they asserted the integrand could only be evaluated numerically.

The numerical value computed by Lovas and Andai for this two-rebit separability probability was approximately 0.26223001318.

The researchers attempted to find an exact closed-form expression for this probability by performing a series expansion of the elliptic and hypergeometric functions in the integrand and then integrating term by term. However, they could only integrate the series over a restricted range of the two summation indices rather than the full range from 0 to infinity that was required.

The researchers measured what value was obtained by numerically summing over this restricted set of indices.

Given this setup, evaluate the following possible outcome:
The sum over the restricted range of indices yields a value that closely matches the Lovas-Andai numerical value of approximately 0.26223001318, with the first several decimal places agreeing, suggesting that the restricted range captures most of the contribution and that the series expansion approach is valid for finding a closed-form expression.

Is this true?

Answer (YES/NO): NO